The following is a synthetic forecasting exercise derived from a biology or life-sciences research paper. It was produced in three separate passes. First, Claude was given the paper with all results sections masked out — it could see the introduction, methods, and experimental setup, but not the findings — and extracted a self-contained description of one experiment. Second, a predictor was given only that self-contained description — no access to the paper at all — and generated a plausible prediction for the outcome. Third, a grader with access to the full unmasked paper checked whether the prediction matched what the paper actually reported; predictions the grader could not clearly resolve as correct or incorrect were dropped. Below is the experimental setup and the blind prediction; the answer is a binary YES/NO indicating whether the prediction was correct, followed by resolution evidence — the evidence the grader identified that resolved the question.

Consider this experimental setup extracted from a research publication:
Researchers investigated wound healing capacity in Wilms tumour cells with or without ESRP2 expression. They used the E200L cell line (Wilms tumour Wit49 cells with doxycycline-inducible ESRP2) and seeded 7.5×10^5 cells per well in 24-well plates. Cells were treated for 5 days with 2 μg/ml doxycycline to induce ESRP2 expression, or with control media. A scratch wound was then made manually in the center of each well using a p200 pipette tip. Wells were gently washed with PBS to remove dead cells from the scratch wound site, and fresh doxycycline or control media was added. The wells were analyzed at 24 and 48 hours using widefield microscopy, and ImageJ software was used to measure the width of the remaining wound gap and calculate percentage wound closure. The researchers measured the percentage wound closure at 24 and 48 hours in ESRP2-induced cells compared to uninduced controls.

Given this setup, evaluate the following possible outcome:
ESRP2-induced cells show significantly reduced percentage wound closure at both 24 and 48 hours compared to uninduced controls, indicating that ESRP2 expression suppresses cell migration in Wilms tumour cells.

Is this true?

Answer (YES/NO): NO